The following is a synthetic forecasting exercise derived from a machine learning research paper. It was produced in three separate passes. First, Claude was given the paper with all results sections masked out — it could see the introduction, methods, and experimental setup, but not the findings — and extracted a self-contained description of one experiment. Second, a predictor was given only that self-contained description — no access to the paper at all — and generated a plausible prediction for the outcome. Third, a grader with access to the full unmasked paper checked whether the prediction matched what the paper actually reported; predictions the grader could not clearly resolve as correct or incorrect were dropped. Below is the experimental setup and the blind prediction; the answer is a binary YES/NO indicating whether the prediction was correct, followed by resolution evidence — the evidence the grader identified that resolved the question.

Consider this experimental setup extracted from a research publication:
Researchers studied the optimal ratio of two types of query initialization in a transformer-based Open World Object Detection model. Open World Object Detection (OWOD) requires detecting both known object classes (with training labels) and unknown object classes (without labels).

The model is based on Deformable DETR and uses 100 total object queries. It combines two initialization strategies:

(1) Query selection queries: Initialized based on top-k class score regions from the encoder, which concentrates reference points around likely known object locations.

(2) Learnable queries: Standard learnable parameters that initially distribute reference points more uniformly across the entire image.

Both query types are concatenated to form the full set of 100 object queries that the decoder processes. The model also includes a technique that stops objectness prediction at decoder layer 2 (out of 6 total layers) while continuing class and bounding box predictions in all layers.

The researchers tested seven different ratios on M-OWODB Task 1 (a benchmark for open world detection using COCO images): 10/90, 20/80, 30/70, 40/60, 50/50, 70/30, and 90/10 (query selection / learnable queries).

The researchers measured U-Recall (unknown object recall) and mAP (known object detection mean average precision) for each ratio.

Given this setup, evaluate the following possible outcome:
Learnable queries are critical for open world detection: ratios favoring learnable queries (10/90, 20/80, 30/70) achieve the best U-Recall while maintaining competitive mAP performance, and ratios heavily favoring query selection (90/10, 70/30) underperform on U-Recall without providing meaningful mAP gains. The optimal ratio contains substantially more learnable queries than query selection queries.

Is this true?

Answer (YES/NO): YES